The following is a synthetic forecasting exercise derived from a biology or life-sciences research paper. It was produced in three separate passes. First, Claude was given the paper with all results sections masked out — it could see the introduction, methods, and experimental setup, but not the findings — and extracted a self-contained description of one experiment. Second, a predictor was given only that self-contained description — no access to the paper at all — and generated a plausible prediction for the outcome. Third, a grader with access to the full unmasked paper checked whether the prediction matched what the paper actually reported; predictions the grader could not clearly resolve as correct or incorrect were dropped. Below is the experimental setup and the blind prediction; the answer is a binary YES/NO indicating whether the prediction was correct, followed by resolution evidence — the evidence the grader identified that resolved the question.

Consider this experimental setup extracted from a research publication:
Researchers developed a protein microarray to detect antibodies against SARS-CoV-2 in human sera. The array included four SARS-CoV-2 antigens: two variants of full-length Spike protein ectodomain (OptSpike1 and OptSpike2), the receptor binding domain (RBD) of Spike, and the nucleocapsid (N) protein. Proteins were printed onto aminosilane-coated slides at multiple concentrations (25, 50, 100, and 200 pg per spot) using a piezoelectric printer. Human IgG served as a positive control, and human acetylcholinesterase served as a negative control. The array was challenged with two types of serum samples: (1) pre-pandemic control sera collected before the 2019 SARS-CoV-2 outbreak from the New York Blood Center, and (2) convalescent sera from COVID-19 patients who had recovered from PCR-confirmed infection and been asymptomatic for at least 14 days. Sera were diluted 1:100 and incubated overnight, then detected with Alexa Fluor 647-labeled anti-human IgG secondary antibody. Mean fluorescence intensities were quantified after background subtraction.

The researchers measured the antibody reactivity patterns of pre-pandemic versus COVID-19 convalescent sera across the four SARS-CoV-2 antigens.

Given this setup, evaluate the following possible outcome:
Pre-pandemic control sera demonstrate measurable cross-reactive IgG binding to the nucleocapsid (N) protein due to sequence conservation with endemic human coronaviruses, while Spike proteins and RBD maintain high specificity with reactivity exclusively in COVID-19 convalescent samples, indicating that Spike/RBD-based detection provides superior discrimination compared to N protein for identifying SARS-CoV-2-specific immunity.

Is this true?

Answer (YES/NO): NO